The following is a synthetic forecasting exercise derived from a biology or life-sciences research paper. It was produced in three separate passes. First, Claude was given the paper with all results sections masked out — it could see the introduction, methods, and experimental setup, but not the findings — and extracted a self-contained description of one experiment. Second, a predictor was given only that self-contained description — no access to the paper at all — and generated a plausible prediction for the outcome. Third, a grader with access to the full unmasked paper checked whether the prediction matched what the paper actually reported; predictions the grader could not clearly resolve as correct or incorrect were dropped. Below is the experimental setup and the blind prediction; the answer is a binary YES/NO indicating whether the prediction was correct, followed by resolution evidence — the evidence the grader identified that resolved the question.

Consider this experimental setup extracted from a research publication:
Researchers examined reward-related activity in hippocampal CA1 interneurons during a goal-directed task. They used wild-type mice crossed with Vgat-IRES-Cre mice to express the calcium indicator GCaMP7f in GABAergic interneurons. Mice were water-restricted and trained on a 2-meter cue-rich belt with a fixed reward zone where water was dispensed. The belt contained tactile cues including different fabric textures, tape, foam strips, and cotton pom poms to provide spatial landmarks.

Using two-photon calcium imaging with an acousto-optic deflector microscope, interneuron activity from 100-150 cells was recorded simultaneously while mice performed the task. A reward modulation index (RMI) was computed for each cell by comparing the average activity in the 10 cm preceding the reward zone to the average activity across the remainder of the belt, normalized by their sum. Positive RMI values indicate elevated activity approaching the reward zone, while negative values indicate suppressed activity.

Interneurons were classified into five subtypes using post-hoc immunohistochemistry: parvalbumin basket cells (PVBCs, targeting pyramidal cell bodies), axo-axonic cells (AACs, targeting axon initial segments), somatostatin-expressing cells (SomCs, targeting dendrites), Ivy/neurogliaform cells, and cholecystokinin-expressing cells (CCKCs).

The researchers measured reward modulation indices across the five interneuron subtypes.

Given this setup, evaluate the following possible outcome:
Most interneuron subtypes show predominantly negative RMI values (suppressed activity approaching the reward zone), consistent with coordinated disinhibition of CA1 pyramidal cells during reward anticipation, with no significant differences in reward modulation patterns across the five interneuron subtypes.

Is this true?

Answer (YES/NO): NO